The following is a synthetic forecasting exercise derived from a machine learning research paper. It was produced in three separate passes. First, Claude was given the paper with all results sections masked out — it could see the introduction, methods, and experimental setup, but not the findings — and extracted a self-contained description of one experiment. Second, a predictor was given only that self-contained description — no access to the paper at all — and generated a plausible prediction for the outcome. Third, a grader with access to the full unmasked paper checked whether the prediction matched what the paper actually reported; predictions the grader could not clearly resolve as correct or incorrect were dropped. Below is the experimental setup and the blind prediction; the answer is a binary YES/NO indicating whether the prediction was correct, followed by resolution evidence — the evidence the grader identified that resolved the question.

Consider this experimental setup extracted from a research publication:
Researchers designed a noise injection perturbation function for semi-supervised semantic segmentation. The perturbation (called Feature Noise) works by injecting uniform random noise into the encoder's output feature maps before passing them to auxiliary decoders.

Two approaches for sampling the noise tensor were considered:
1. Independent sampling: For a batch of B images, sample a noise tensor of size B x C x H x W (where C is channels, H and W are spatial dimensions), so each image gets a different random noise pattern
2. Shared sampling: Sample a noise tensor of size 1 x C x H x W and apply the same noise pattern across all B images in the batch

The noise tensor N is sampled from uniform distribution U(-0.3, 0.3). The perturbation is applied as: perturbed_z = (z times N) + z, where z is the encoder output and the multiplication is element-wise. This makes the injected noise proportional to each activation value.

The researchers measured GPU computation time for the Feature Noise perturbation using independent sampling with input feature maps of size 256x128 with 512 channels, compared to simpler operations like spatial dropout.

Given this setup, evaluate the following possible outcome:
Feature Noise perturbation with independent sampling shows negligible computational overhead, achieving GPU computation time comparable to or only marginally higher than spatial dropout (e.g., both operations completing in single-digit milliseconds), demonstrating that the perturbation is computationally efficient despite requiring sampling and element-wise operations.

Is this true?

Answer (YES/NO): NO